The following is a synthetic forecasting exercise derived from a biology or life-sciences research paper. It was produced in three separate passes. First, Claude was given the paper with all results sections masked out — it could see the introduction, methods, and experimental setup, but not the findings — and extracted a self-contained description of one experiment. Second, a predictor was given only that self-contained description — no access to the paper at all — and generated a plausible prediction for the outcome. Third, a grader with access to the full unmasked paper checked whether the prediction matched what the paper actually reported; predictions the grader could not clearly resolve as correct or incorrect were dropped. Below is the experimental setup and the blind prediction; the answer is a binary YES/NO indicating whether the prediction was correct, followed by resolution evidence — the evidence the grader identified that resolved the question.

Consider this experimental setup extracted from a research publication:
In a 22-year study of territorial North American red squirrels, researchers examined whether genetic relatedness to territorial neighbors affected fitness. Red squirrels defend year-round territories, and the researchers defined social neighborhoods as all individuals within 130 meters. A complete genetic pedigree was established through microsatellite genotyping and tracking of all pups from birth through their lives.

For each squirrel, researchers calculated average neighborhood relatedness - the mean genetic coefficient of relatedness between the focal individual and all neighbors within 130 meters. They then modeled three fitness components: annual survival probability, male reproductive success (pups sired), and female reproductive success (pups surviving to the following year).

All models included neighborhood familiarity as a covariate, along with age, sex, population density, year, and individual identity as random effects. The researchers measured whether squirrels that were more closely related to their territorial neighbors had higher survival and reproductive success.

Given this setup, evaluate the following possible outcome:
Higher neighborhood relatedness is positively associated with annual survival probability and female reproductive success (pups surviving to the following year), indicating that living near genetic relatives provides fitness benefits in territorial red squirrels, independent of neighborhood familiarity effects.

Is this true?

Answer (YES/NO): NO